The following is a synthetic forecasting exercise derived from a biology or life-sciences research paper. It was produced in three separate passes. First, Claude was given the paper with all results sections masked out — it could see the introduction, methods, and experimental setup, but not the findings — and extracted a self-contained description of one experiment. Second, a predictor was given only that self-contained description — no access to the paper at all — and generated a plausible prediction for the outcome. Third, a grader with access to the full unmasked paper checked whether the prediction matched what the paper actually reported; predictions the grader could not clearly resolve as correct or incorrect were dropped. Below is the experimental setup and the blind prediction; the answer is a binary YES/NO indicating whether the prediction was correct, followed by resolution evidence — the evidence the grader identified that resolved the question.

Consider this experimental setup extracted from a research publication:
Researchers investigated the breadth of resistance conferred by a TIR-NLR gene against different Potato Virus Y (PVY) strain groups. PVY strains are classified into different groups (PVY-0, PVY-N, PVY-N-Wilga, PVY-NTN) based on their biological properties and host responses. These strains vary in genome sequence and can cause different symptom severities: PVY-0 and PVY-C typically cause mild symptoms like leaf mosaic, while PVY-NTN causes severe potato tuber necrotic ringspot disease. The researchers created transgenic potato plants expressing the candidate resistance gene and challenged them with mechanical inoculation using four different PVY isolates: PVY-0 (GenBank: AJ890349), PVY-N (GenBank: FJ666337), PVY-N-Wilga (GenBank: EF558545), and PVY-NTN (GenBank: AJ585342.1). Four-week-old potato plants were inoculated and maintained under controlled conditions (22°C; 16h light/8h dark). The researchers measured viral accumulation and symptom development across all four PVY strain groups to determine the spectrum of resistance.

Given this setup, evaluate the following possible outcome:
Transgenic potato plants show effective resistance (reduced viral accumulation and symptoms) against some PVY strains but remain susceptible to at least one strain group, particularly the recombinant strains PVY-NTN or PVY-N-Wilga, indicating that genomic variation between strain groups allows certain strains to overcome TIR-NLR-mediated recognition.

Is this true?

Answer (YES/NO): NO